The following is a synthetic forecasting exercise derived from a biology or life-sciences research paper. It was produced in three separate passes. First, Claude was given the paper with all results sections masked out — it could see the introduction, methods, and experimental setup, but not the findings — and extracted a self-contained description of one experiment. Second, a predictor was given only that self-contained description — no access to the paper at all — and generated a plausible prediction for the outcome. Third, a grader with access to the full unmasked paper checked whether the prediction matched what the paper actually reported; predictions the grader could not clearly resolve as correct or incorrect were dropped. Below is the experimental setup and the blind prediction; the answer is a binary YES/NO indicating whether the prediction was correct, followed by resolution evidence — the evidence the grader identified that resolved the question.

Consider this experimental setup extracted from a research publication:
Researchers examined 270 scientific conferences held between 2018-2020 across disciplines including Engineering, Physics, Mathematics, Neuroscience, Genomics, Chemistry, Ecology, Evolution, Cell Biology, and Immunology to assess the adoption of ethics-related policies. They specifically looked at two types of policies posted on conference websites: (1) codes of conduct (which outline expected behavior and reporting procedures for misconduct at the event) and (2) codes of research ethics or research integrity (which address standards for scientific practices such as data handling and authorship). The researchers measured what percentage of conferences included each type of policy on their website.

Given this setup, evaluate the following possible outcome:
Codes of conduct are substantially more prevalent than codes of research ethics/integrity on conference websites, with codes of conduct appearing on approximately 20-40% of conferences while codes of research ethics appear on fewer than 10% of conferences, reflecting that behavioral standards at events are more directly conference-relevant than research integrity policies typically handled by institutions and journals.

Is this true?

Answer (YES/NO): NO